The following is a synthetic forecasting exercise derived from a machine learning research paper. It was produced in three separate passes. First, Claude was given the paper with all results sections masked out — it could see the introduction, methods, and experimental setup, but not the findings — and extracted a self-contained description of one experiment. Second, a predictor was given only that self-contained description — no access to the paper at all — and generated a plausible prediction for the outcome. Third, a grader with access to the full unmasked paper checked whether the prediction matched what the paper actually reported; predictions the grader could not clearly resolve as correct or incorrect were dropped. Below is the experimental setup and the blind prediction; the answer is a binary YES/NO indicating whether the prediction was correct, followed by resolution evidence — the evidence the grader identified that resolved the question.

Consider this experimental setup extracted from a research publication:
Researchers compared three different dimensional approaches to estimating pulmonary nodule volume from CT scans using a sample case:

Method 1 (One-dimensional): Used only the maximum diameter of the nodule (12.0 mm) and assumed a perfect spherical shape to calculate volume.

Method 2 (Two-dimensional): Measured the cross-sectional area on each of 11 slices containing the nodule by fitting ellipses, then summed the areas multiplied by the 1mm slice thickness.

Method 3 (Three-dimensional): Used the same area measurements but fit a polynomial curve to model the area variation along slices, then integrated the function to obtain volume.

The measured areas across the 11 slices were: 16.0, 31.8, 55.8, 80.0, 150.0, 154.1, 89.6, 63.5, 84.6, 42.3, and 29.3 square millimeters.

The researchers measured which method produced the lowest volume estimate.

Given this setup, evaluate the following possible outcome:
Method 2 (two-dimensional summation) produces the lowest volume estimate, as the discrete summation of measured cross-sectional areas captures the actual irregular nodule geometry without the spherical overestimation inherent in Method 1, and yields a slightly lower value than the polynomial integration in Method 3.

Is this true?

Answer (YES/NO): NO